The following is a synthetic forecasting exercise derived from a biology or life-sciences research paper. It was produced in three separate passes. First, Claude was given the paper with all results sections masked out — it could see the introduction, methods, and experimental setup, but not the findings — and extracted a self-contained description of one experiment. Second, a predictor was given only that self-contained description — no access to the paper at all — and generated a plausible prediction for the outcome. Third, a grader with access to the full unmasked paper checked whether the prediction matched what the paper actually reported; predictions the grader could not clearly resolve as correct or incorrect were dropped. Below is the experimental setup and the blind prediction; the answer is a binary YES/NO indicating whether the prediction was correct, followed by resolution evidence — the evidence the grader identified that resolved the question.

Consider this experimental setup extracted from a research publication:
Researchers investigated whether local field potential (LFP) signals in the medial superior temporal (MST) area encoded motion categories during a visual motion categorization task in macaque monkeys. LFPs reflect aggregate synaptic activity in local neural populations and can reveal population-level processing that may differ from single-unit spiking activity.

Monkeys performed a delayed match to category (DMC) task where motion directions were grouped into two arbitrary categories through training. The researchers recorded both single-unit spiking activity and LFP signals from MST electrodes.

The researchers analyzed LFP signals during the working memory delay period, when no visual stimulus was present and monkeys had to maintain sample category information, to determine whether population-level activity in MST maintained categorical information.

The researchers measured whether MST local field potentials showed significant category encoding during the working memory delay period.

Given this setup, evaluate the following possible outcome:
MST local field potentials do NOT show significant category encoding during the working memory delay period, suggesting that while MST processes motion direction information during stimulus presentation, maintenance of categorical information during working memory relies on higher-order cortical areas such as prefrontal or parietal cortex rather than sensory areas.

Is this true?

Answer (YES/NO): NO